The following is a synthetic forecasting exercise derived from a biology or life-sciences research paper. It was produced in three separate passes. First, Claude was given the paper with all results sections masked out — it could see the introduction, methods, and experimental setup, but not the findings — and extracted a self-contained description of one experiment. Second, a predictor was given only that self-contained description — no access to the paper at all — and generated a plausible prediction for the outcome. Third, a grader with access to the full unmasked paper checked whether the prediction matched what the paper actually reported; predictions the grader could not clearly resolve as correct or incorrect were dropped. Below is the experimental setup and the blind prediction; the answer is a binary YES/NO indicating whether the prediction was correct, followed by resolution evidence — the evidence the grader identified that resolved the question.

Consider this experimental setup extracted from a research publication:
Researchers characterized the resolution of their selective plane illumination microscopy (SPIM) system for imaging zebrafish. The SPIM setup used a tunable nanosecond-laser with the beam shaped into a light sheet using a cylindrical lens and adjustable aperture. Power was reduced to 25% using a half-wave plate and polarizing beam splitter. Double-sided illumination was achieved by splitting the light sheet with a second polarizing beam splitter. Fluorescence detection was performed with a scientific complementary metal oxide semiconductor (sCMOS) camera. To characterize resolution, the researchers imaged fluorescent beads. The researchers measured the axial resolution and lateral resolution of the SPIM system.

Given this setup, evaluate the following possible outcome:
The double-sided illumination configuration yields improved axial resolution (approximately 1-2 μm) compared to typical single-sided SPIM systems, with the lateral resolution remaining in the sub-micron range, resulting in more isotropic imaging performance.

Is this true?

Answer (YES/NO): NO